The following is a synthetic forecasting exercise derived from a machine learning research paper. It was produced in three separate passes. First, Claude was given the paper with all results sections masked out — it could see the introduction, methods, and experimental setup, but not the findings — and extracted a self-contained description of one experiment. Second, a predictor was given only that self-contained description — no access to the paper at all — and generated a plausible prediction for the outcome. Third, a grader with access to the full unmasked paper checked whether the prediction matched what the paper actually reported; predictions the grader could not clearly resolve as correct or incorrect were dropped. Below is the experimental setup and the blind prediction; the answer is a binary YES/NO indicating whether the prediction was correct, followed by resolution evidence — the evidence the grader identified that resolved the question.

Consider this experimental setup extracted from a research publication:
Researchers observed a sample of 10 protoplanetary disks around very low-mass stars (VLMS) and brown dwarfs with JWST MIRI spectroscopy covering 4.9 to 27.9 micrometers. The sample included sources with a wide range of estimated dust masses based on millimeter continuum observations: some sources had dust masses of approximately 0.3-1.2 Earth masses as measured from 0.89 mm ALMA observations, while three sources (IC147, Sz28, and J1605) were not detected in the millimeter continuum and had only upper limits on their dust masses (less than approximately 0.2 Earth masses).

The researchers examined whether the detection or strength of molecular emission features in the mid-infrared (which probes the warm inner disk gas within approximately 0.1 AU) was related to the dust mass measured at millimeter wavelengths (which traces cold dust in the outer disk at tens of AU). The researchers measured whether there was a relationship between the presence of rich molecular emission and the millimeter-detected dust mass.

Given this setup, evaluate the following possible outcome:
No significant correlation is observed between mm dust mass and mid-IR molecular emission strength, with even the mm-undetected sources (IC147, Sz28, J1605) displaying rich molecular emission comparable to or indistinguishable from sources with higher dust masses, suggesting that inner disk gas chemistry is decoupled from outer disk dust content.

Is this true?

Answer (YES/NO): NO